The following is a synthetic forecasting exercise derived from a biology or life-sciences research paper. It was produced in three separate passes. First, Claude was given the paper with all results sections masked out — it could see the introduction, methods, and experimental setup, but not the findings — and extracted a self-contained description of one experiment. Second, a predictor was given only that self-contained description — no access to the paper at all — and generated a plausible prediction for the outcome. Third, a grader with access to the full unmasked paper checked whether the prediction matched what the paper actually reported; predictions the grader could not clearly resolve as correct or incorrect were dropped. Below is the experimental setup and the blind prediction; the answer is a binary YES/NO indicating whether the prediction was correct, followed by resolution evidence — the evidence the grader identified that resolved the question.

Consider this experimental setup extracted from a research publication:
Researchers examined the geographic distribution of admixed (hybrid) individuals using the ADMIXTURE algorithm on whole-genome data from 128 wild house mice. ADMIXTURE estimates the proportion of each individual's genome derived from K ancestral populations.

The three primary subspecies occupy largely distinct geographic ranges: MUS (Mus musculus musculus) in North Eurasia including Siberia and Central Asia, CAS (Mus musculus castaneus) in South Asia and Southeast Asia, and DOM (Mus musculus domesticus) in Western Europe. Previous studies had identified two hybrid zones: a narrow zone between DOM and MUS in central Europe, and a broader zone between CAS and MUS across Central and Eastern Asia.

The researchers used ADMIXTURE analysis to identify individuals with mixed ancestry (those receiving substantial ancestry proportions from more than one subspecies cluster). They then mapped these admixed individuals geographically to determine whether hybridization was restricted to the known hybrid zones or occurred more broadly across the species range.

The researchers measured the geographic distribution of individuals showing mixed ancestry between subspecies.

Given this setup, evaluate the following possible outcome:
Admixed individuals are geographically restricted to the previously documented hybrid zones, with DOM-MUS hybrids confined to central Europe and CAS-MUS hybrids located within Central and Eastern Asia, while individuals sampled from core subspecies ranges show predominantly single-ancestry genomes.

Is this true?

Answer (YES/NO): NO